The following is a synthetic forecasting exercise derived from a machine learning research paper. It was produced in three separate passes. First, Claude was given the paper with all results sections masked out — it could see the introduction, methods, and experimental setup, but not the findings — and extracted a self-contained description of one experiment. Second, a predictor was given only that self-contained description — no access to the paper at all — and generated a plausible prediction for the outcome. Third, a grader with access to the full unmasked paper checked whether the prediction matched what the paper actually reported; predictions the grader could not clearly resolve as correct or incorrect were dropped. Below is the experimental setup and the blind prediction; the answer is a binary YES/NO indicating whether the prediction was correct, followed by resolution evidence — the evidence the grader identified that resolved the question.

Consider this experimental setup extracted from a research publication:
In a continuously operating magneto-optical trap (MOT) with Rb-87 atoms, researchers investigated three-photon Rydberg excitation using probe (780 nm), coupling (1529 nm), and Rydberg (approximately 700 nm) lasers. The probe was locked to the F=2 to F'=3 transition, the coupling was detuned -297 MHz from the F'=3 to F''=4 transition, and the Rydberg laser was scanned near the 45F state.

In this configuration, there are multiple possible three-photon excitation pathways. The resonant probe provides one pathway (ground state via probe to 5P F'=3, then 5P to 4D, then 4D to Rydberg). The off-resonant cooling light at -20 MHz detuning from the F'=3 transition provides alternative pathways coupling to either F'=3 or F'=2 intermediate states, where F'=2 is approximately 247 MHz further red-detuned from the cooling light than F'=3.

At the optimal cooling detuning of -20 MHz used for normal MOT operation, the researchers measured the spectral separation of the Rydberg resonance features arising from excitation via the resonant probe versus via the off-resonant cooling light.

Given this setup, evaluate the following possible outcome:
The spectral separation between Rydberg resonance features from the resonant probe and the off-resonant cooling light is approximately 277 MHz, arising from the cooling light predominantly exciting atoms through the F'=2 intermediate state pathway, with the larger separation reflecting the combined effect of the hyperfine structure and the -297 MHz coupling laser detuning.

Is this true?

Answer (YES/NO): NO